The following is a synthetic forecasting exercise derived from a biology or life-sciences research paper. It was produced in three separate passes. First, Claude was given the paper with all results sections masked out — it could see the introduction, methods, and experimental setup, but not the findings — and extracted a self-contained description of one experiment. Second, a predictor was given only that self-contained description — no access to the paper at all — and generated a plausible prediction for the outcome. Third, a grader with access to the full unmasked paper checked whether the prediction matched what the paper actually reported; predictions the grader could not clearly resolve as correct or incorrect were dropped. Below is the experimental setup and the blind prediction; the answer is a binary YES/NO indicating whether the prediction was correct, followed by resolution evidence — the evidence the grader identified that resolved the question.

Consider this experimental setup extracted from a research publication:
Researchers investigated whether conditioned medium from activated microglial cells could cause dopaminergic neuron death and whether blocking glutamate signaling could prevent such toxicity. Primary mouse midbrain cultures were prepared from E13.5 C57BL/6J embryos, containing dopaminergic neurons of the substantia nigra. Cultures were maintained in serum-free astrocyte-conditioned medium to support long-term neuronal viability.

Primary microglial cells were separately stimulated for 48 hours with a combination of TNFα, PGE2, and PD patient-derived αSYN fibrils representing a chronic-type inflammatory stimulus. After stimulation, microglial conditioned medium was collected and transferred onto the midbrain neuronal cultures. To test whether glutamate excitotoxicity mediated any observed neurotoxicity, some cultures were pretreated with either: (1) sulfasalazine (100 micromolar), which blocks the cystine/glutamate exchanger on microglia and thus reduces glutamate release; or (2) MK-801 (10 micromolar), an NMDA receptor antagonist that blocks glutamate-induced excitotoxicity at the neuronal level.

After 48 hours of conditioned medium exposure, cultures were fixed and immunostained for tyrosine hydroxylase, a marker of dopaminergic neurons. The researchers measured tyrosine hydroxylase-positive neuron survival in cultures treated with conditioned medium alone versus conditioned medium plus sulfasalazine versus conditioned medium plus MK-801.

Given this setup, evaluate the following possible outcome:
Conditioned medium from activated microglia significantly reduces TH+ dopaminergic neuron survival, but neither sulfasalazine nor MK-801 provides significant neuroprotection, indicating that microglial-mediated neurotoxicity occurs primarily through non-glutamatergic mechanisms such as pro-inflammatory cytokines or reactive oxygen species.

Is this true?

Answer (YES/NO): NO